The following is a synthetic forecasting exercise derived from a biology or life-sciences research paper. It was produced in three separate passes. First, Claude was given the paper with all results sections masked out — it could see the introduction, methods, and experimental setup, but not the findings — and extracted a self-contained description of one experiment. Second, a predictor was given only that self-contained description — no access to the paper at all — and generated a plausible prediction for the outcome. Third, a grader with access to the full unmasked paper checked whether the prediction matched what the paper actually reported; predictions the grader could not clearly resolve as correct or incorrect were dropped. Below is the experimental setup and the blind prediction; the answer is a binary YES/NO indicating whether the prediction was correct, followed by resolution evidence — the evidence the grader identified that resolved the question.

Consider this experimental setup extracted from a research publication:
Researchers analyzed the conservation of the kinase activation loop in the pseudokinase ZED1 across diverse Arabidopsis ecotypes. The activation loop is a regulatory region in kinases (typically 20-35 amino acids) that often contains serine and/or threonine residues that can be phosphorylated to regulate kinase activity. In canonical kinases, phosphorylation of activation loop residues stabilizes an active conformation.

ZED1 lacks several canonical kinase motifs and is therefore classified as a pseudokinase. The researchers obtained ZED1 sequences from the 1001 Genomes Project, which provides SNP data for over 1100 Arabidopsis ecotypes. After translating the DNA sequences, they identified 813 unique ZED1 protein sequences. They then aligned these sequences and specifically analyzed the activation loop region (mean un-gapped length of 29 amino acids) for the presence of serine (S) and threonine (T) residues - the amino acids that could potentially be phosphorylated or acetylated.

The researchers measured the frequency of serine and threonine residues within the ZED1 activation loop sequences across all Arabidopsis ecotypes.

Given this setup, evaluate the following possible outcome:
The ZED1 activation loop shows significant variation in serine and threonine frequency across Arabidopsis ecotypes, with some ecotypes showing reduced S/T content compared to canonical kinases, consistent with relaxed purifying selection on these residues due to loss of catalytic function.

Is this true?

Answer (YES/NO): NO